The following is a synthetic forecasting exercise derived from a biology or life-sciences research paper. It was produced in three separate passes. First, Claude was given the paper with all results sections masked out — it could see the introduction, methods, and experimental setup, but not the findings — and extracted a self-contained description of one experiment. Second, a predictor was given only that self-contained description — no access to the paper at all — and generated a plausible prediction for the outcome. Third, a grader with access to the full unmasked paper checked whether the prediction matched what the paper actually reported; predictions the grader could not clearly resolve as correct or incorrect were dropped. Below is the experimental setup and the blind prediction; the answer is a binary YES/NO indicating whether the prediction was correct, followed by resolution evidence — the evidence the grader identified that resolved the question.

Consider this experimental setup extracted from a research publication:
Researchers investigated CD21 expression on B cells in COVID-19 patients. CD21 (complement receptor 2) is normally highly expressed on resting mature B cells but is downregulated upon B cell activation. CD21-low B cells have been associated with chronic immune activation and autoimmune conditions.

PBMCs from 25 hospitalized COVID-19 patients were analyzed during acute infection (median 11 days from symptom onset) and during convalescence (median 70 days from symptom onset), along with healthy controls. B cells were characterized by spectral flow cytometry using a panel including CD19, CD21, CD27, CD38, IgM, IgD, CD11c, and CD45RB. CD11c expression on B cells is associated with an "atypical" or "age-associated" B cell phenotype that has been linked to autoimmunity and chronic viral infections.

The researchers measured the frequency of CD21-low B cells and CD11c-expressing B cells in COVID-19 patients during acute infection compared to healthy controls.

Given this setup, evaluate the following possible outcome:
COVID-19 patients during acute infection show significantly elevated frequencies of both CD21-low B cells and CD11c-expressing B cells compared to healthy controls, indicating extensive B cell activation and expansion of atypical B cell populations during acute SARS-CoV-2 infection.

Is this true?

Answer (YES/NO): YES